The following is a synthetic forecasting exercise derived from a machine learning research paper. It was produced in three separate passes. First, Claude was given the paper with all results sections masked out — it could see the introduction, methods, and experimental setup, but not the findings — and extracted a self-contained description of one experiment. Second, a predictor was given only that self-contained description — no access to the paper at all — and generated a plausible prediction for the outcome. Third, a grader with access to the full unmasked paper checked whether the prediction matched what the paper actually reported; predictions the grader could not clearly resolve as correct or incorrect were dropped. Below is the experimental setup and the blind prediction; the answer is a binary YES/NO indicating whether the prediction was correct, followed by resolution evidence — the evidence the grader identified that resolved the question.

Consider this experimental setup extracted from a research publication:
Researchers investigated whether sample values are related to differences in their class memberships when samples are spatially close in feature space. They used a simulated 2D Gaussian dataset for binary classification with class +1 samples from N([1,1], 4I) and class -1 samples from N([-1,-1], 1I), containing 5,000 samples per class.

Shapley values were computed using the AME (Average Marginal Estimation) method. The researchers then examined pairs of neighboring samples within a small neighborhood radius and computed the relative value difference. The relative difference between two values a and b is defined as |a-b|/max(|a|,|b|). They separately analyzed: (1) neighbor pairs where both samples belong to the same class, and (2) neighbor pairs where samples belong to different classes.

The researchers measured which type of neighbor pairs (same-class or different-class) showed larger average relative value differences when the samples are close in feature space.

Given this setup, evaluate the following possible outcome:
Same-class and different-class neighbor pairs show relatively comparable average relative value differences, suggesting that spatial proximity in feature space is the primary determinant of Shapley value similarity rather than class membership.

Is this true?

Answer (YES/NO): NO